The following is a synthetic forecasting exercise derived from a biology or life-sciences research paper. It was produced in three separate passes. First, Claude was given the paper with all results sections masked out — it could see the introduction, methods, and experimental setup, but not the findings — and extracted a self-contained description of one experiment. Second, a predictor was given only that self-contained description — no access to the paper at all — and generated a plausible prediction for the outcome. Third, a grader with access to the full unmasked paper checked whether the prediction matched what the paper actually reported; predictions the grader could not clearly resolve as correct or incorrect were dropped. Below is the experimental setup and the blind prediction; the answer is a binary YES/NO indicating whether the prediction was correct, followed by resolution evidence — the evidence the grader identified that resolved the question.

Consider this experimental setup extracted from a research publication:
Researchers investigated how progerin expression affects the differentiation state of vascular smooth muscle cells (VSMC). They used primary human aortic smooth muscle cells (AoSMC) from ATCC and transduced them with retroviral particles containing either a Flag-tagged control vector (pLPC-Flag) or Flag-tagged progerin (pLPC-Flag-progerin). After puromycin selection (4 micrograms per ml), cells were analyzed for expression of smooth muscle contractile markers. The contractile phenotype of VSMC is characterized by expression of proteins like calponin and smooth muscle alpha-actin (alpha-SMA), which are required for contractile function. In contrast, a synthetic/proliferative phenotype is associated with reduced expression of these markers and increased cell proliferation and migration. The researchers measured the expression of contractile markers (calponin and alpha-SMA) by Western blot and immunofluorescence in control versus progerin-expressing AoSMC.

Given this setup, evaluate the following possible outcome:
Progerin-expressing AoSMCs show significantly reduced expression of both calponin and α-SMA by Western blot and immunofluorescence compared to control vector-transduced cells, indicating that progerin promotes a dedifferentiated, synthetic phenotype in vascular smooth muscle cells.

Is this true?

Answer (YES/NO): YES